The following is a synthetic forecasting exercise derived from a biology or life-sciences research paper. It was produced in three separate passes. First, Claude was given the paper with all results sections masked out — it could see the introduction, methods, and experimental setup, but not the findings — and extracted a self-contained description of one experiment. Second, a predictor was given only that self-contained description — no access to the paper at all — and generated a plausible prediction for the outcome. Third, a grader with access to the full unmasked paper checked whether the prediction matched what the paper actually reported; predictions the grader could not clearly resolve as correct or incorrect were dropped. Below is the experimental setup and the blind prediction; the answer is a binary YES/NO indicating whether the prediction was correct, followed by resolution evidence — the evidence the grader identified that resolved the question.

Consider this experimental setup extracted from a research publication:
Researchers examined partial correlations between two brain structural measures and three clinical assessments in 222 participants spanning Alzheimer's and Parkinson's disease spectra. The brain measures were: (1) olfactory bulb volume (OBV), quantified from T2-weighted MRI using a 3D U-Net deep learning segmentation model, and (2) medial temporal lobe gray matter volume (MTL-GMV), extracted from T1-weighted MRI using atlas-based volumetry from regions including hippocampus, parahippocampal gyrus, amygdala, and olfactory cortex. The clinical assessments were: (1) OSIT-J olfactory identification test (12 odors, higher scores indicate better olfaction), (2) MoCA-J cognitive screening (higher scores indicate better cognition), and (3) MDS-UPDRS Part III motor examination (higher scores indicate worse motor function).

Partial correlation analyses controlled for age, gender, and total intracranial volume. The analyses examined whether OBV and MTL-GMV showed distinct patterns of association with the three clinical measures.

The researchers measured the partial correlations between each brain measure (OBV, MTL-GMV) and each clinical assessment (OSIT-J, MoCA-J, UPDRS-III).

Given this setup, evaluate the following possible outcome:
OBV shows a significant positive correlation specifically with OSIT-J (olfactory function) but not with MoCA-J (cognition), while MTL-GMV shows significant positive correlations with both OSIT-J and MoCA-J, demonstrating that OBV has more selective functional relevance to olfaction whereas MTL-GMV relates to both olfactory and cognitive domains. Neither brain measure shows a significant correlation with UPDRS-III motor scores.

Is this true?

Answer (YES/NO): NO